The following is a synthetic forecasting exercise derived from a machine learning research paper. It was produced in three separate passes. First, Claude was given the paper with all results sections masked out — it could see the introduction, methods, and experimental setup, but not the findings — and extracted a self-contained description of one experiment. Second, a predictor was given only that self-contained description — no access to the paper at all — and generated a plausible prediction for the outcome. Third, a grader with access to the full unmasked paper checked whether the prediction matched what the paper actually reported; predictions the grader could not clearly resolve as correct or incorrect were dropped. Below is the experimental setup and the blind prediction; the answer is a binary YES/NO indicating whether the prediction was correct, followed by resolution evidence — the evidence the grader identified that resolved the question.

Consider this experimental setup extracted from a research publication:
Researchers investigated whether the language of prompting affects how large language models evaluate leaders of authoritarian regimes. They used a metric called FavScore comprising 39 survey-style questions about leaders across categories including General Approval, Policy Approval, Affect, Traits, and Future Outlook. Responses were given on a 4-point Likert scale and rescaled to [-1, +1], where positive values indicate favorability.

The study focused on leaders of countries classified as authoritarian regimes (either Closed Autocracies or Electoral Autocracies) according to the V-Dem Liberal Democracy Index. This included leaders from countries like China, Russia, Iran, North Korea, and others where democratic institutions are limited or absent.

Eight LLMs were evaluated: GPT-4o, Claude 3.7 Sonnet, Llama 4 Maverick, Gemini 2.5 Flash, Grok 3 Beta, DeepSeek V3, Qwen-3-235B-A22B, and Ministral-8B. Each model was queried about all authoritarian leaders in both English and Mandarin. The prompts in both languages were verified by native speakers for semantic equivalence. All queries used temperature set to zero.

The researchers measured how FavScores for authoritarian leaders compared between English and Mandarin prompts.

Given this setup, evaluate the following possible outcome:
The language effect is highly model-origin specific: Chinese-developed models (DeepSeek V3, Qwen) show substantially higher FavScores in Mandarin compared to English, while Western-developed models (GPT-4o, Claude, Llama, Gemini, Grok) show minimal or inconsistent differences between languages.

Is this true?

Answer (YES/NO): NO